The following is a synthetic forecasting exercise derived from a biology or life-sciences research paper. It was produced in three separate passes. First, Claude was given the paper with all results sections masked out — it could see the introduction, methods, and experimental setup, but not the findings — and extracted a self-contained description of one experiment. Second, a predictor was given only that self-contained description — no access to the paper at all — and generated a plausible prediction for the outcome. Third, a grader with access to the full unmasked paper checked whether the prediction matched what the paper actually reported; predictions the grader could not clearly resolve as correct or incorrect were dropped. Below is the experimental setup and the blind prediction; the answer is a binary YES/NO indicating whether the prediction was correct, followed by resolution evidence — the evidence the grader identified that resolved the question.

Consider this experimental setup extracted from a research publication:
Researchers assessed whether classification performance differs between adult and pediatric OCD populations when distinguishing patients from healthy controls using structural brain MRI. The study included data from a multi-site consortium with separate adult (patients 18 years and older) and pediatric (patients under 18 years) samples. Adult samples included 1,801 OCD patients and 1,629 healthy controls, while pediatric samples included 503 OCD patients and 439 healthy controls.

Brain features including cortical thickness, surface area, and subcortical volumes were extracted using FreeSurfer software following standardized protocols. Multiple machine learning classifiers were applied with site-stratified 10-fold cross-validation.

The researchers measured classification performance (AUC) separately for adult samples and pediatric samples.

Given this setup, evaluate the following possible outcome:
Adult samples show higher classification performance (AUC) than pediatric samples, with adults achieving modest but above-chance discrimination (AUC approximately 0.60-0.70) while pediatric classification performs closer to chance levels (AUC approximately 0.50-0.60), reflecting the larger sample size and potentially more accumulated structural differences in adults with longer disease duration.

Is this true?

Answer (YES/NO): NO